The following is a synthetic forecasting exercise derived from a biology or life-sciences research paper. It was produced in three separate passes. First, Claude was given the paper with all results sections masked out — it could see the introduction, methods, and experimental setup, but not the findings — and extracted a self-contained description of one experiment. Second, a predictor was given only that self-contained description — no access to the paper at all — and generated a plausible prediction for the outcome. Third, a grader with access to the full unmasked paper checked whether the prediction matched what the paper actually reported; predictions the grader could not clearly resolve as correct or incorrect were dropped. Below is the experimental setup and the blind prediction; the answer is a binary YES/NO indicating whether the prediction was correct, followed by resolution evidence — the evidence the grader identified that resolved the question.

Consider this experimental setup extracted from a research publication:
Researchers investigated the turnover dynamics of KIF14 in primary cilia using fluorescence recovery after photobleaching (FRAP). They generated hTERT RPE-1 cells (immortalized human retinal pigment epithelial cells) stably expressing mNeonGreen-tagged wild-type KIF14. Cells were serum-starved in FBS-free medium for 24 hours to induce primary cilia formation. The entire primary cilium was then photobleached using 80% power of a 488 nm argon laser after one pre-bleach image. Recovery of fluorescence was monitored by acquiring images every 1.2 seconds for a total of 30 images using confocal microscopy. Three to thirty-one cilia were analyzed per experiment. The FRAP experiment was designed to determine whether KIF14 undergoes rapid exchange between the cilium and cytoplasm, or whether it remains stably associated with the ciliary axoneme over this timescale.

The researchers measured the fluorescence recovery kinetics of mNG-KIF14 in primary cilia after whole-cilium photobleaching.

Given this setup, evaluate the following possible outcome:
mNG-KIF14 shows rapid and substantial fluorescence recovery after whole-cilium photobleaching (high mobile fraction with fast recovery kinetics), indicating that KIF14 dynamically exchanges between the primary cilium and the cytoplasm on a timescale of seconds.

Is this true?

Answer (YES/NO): YES